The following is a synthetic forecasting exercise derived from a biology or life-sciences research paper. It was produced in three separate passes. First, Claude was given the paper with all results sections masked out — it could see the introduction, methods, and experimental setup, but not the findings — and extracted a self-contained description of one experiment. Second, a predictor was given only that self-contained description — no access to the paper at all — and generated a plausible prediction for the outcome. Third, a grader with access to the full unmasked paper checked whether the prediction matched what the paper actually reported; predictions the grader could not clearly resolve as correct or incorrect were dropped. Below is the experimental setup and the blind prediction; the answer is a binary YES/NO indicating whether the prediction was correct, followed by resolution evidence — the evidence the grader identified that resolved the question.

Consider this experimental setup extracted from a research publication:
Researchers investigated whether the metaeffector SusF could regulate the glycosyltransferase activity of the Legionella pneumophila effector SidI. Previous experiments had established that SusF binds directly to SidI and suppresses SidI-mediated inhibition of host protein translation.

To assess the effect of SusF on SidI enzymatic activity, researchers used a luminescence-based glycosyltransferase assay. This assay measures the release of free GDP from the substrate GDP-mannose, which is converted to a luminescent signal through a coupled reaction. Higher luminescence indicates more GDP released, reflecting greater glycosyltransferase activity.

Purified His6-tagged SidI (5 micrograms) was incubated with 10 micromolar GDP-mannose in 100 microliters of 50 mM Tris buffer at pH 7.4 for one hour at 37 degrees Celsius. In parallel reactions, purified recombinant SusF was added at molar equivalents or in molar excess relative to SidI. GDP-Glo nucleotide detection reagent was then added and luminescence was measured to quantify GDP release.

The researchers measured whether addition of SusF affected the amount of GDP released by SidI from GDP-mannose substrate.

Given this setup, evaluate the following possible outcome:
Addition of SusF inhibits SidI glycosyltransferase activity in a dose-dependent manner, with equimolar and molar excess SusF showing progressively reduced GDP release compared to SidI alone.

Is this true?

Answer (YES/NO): NO